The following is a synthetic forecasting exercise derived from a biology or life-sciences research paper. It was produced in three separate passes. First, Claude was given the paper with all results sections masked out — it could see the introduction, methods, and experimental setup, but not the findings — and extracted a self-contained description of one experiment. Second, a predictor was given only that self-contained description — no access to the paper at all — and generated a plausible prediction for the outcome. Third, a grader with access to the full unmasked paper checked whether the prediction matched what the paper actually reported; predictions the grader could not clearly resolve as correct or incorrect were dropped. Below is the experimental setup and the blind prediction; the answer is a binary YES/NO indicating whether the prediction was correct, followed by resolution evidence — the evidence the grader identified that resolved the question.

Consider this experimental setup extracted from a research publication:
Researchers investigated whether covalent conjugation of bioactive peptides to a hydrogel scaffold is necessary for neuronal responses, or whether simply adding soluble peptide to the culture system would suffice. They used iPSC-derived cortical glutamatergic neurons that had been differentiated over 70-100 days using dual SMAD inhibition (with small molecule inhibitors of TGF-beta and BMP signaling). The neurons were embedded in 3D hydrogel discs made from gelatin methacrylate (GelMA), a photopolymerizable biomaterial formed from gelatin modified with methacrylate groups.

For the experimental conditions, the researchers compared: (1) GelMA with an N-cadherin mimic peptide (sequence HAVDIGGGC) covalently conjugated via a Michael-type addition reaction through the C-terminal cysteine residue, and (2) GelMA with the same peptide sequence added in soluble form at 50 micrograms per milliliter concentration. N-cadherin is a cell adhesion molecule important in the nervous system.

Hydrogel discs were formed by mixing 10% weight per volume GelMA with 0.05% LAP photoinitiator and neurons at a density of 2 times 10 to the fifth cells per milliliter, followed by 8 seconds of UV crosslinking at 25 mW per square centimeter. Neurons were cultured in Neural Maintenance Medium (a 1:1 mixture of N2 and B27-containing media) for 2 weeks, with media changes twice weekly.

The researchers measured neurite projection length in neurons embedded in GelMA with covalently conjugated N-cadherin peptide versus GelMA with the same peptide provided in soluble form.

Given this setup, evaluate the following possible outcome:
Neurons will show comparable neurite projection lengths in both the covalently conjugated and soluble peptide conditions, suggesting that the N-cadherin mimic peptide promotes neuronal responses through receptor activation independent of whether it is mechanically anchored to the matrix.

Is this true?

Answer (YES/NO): NO